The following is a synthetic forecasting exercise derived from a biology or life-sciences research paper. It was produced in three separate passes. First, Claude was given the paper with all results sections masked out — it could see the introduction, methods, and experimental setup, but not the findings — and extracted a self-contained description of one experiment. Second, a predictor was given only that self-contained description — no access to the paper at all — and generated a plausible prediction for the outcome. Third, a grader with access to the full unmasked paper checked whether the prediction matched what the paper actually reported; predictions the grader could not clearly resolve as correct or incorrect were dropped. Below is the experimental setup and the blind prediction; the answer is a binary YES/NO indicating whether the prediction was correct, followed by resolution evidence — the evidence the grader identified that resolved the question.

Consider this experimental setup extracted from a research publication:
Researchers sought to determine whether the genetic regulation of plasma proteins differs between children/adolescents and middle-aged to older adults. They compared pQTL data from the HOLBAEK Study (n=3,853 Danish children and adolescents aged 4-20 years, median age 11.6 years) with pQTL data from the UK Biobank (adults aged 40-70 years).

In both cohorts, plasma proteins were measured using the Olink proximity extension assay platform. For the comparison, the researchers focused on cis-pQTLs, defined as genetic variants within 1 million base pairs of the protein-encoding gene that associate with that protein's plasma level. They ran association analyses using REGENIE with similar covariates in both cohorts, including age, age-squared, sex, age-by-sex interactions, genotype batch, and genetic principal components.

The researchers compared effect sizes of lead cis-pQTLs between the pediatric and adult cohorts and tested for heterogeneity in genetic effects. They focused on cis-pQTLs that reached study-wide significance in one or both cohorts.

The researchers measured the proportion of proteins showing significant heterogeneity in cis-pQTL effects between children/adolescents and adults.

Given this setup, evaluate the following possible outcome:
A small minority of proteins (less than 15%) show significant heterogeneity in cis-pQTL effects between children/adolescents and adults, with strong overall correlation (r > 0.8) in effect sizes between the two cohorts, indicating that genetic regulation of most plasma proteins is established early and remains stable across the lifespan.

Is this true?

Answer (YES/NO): NO